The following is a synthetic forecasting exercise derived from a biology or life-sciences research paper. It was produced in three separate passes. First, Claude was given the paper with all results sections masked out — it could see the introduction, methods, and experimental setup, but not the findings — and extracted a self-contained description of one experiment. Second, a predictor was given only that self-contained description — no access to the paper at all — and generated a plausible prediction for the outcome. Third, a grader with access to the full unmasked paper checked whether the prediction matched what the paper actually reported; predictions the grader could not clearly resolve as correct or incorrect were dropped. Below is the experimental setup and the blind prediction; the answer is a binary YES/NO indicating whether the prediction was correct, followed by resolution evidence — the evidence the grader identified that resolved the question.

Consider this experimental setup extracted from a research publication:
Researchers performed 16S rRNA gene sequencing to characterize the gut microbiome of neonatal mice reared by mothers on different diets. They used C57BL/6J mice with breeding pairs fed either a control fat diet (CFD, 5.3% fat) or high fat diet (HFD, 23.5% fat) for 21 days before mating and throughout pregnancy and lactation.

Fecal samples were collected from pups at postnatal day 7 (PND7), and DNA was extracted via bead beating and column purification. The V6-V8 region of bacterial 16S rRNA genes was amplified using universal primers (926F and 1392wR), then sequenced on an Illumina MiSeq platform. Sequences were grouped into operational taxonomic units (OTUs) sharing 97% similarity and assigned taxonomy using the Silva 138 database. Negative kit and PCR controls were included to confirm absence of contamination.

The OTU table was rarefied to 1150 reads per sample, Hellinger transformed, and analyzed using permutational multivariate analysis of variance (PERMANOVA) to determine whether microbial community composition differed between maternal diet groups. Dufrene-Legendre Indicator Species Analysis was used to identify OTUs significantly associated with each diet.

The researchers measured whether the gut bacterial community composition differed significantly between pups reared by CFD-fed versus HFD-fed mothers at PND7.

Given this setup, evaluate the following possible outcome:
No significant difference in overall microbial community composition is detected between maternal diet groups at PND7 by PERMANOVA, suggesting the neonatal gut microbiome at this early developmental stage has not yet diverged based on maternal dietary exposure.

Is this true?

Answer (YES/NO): NO